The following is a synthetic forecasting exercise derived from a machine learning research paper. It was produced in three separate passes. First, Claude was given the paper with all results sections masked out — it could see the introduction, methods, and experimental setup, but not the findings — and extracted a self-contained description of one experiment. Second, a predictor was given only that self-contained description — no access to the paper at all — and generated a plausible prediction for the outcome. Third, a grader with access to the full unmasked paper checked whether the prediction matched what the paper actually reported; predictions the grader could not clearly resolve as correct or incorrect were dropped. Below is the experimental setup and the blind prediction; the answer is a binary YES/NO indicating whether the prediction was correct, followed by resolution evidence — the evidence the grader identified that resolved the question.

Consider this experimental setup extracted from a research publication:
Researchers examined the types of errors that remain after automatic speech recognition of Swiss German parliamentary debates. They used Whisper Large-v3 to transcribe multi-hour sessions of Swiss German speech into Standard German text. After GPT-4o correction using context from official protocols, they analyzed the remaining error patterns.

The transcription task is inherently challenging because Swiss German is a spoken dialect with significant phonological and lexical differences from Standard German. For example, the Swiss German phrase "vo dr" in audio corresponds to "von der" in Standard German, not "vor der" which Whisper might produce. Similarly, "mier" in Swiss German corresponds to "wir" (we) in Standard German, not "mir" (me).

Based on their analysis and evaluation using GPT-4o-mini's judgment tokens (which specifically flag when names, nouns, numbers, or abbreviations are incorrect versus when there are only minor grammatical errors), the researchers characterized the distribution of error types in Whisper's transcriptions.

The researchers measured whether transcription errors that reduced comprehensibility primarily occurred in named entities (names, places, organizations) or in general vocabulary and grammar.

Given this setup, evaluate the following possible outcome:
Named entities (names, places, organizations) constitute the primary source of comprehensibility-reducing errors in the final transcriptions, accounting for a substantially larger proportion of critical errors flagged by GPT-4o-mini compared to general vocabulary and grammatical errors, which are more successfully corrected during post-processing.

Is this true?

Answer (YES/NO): NO